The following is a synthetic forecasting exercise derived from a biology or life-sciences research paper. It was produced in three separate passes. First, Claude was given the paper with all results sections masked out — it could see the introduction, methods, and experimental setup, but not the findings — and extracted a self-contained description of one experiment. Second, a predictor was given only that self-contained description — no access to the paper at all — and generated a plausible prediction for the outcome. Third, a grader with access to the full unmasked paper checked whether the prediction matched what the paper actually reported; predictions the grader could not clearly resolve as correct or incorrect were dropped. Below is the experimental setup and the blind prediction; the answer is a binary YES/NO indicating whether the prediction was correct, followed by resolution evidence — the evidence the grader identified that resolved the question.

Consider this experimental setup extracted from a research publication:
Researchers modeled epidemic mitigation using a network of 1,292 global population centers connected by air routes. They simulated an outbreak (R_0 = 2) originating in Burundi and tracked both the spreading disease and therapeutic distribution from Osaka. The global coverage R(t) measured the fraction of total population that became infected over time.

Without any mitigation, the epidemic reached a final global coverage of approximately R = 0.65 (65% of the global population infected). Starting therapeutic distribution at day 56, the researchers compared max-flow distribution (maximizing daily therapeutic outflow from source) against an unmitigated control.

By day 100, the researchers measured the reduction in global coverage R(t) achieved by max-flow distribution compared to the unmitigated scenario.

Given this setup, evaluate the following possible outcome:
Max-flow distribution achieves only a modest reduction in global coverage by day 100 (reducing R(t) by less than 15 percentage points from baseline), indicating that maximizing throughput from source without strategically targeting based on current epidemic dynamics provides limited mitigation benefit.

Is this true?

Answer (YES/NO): NO